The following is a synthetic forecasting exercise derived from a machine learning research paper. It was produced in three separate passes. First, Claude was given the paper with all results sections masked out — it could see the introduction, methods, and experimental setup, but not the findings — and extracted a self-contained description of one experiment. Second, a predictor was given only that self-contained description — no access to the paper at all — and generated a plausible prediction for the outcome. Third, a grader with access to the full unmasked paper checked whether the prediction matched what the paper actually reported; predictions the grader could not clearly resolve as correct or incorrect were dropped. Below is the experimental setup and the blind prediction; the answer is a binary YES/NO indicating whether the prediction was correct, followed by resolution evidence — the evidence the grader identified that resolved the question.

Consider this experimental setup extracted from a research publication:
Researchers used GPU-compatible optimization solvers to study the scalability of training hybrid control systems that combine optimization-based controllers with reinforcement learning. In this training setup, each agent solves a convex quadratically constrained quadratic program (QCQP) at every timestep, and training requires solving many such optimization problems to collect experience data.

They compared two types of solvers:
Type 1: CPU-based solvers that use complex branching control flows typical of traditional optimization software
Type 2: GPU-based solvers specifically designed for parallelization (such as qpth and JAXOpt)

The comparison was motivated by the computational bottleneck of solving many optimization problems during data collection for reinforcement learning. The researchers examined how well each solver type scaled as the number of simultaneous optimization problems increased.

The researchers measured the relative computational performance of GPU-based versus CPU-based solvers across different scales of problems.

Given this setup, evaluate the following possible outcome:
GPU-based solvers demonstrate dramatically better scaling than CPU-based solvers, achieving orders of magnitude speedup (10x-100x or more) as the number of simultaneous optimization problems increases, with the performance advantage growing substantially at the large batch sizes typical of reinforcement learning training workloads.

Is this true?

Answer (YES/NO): NO